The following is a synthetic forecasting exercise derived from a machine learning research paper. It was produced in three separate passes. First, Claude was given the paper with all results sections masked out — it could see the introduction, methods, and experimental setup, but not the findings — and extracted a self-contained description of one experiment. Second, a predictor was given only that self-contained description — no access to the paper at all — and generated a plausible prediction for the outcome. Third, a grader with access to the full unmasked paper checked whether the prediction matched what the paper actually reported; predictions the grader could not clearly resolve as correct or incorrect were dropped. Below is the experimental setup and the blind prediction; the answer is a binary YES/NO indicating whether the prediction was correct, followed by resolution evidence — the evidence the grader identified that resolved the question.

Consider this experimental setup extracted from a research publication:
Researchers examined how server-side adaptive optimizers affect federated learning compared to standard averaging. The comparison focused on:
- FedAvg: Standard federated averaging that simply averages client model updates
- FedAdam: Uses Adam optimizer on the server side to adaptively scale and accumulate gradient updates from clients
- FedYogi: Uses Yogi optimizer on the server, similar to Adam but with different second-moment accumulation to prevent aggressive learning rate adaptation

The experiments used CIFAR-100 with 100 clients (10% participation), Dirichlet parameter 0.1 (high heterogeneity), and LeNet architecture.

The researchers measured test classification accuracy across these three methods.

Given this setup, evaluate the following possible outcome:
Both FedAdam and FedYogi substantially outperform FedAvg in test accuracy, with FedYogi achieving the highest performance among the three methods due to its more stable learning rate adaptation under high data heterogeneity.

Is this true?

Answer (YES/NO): NO